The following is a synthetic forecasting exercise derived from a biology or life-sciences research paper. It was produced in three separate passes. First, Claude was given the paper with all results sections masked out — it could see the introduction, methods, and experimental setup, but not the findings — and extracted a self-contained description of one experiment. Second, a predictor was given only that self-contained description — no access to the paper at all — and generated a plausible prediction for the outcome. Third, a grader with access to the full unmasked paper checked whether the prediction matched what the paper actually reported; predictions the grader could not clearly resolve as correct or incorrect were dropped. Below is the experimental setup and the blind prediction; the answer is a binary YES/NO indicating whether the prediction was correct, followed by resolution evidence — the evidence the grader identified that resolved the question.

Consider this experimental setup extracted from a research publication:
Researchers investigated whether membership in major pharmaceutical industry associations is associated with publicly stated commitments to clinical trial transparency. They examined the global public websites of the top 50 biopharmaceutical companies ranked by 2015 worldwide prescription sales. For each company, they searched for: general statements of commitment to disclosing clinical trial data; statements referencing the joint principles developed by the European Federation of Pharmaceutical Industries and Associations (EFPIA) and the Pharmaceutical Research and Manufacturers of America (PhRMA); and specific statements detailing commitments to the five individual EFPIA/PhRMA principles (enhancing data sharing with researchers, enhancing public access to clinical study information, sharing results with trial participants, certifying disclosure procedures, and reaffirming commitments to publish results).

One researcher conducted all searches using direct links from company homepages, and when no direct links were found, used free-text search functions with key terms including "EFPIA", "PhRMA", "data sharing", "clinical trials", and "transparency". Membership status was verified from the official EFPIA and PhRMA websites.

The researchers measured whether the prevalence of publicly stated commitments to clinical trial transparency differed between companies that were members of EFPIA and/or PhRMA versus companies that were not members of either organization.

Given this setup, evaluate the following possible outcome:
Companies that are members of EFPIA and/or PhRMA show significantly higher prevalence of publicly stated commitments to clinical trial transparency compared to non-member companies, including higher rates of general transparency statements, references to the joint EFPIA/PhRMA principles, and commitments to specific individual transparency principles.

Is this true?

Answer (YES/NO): YES